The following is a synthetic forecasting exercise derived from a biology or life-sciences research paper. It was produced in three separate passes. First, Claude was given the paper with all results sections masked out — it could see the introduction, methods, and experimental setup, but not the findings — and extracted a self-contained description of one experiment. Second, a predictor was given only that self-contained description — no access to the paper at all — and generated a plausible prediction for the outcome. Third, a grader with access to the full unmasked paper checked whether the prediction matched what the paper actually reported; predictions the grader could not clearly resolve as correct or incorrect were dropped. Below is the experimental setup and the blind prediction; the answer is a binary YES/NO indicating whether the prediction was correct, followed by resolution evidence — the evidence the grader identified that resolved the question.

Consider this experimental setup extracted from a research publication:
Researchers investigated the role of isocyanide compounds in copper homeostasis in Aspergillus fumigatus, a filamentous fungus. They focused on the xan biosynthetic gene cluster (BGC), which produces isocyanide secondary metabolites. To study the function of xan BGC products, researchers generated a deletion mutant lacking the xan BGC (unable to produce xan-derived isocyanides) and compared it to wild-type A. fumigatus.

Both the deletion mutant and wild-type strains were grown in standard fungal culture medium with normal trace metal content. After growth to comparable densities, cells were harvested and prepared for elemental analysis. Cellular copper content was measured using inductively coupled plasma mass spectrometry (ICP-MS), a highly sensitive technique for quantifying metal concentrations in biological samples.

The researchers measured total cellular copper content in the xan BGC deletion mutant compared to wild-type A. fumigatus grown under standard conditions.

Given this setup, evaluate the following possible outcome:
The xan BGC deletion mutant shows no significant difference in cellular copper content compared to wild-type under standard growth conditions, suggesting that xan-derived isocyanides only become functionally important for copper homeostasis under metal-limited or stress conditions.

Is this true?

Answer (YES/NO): YES